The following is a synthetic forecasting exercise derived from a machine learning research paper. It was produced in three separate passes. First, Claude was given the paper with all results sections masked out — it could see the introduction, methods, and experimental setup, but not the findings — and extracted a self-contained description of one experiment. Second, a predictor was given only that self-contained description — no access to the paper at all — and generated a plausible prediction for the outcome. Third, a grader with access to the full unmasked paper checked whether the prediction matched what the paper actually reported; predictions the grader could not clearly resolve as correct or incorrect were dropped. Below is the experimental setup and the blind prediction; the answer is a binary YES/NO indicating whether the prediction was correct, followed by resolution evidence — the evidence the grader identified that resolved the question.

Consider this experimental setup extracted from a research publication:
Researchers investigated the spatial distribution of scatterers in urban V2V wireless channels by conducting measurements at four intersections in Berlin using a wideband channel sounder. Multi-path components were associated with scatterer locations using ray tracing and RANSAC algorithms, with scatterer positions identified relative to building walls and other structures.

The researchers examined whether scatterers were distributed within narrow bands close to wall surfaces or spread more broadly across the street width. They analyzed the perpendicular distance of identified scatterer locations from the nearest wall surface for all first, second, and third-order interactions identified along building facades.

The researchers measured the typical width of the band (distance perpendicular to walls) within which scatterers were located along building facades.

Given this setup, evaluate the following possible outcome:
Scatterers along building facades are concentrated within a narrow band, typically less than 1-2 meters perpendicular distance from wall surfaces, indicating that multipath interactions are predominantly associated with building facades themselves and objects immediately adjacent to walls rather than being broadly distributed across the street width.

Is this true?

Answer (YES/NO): NO